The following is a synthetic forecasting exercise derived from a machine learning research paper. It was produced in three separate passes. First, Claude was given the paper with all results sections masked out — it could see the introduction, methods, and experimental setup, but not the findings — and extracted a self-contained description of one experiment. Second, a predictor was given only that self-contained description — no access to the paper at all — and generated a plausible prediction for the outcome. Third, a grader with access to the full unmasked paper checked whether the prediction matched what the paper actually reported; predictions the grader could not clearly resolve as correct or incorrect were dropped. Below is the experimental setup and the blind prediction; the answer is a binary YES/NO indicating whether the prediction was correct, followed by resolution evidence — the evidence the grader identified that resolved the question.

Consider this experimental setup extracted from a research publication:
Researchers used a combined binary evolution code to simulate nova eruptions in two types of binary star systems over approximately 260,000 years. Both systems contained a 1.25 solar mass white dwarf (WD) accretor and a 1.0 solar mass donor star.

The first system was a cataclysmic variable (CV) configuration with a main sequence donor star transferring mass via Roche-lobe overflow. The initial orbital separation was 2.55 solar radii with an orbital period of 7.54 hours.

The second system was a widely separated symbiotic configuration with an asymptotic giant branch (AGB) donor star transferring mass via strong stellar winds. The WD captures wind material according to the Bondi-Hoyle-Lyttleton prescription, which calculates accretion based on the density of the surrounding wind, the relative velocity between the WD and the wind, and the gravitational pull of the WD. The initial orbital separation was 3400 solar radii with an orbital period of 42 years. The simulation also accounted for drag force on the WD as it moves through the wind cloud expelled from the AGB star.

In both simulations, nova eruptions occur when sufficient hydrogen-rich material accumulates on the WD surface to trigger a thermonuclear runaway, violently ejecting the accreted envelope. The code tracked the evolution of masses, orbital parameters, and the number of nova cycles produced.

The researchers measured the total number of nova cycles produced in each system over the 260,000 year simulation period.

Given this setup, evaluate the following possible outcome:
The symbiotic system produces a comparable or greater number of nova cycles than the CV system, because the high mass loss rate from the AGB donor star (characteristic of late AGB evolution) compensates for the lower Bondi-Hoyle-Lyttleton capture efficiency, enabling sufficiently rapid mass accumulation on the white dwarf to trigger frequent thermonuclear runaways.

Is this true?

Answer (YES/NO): YES